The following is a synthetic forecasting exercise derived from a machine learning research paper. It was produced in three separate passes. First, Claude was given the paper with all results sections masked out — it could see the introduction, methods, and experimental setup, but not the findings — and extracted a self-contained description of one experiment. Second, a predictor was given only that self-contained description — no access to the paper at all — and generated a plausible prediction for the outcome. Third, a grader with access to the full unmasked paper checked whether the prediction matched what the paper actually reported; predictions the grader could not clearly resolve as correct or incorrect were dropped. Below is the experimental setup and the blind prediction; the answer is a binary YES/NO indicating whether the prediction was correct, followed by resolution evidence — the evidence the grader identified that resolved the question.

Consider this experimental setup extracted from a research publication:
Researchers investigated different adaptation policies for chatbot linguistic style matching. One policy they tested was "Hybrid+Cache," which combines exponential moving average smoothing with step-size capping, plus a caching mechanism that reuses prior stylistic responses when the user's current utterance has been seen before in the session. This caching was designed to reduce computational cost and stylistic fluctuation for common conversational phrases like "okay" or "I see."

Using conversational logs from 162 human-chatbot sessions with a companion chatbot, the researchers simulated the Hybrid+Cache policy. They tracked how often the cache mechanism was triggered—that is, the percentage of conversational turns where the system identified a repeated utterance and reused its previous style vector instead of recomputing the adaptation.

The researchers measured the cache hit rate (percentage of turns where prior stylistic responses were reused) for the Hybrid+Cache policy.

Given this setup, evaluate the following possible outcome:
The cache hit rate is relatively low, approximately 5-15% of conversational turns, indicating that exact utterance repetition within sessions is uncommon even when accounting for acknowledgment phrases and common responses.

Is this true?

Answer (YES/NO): NO